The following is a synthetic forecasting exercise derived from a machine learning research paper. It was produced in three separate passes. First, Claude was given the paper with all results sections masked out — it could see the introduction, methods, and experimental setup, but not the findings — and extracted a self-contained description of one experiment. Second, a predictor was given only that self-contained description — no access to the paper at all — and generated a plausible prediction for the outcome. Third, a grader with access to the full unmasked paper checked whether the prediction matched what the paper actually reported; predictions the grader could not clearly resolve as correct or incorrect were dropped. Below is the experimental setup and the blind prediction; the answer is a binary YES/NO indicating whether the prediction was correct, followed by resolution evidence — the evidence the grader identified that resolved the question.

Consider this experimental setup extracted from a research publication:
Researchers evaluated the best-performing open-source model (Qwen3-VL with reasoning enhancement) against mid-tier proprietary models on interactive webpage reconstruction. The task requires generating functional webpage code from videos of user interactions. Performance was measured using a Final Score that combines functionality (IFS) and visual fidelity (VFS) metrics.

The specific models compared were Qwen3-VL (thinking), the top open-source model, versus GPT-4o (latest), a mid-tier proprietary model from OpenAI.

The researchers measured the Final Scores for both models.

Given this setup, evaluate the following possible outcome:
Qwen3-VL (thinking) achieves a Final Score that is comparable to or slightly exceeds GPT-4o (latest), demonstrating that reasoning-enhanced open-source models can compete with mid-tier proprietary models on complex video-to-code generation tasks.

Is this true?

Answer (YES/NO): YES